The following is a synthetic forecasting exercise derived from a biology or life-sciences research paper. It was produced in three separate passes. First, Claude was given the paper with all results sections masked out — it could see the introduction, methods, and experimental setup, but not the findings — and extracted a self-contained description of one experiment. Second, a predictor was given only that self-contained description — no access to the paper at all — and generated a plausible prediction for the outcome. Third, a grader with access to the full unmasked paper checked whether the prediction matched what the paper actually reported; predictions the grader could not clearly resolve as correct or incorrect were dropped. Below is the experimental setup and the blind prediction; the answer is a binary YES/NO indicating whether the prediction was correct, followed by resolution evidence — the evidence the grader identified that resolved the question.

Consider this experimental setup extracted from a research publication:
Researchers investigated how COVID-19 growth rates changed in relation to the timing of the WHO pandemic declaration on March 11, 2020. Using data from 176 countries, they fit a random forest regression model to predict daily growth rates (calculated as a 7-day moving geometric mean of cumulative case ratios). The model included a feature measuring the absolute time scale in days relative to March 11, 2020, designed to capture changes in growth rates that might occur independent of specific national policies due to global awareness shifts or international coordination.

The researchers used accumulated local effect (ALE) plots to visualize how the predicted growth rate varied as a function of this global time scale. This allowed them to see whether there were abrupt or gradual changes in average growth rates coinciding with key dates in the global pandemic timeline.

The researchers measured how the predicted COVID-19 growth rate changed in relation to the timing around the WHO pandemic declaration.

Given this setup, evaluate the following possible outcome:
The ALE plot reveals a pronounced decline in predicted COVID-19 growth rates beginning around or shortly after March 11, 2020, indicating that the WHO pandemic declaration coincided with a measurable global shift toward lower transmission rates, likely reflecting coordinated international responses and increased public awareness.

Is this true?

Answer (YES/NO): NO